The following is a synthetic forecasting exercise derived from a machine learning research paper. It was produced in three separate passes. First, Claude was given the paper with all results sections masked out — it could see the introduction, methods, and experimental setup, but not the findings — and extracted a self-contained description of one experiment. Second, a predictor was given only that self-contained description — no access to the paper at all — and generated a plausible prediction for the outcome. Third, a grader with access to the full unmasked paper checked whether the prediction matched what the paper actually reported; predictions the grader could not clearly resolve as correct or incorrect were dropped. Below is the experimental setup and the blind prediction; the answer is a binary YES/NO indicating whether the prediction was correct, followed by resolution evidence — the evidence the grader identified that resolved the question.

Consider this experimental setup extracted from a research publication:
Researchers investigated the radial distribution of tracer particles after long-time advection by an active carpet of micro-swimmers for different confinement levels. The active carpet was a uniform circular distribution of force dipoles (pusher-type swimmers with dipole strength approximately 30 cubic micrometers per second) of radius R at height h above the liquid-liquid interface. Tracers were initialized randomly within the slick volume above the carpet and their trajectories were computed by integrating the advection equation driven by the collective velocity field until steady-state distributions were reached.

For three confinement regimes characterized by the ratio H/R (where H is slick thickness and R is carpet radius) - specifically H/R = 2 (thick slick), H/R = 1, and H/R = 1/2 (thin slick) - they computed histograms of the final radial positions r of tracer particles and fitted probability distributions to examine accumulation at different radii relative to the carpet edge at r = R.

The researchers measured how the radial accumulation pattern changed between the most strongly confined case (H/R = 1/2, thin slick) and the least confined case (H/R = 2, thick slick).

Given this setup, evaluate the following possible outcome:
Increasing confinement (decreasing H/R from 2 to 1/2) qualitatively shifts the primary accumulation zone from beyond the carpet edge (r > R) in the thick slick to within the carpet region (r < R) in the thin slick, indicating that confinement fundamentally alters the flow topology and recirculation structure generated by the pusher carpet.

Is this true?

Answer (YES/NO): NO